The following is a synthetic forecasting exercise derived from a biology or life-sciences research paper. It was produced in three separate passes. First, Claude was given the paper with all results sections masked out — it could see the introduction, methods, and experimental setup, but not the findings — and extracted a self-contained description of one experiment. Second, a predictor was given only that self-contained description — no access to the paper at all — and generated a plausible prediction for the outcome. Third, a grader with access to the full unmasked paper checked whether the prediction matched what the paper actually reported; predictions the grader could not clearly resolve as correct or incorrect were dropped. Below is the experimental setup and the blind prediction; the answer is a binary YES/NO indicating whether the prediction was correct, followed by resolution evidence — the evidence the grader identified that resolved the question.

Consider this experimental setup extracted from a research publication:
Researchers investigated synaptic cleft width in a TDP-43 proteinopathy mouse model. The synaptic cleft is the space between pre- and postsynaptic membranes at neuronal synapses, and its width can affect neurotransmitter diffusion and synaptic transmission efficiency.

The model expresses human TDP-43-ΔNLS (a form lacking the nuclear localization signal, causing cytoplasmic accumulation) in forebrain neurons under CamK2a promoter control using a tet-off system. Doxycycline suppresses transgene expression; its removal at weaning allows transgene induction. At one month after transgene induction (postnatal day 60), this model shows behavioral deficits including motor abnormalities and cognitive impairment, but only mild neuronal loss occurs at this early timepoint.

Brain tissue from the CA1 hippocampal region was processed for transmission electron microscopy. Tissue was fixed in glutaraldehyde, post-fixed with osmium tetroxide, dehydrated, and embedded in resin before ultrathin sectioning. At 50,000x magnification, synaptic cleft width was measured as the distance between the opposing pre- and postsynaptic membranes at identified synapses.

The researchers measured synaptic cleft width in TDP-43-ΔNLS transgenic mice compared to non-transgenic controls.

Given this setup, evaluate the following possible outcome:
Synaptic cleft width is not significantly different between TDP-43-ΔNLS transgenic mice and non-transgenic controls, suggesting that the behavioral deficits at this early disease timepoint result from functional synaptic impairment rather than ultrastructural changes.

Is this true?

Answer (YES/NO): NO